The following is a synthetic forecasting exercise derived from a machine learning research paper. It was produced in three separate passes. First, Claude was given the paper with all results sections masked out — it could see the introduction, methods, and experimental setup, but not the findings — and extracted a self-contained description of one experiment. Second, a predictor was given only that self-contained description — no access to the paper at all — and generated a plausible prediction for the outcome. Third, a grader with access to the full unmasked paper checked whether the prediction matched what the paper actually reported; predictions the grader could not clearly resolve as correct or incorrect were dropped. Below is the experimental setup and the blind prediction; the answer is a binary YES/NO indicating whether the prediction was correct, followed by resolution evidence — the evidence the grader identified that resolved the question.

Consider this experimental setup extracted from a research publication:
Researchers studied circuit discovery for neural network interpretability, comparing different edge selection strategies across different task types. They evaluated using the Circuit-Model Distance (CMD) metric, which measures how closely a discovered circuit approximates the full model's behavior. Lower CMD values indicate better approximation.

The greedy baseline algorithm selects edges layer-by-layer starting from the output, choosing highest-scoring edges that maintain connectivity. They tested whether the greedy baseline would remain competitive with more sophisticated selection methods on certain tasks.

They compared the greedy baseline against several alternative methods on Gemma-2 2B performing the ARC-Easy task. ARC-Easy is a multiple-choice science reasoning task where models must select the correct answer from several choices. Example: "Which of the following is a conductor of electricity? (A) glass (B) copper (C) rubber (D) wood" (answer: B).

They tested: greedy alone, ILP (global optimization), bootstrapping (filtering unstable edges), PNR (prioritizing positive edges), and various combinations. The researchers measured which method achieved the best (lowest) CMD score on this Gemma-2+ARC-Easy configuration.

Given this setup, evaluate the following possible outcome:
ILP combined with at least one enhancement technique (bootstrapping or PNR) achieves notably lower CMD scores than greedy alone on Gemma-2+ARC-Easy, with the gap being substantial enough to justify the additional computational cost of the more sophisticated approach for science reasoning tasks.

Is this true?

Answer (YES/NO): NO